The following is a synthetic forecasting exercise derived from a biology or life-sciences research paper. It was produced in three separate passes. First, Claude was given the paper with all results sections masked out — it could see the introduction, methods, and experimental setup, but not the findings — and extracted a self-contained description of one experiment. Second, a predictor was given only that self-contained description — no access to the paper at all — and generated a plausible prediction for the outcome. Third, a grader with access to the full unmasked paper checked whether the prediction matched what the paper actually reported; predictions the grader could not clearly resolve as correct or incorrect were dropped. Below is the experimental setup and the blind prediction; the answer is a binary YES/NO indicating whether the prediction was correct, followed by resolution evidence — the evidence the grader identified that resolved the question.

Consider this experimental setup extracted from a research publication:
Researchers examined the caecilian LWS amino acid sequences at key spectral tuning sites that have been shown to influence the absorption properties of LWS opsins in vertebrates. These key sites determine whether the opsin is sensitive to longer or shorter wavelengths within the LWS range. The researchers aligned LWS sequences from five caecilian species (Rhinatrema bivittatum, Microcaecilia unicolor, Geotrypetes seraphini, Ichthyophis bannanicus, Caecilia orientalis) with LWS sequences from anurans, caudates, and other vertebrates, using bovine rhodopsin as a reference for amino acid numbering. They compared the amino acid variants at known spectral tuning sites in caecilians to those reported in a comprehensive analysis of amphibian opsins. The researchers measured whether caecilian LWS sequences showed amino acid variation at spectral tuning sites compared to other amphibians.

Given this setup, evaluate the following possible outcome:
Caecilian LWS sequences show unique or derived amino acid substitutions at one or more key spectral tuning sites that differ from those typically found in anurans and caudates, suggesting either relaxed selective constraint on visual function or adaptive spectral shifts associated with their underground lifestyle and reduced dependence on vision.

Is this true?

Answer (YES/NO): NO